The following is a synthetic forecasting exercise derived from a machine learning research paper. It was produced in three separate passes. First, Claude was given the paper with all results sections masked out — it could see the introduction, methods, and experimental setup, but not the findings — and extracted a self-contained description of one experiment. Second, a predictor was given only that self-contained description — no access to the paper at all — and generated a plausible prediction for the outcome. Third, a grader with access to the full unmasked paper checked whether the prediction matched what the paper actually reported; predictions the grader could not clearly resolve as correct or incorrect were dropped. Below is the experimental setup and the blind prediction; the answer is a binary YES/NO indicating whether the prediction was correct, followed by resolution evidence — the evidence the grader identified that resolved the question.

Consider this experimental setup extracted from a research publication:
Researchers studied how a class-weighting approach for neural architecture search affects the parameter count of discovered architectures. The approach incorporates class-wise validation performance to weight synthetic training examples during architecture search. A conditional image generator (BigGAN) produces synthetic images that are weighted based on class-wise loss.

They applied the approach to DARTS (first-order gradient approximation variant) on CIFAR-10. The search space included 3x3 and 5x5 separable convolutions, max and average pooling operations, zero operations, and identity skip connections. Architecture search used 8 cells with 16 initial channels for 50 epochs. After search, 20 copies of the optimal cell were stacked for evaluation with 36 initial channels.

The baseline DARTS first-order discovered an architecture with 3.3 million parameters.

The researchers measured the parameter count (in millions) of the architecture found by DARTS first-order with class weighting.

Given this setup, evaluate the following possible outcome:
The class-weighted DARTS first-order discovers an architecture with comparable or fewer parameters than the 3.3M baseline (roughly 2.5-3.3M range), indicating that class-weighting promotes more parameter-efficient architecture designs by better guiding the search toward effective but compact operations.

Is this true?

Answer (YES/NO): YES